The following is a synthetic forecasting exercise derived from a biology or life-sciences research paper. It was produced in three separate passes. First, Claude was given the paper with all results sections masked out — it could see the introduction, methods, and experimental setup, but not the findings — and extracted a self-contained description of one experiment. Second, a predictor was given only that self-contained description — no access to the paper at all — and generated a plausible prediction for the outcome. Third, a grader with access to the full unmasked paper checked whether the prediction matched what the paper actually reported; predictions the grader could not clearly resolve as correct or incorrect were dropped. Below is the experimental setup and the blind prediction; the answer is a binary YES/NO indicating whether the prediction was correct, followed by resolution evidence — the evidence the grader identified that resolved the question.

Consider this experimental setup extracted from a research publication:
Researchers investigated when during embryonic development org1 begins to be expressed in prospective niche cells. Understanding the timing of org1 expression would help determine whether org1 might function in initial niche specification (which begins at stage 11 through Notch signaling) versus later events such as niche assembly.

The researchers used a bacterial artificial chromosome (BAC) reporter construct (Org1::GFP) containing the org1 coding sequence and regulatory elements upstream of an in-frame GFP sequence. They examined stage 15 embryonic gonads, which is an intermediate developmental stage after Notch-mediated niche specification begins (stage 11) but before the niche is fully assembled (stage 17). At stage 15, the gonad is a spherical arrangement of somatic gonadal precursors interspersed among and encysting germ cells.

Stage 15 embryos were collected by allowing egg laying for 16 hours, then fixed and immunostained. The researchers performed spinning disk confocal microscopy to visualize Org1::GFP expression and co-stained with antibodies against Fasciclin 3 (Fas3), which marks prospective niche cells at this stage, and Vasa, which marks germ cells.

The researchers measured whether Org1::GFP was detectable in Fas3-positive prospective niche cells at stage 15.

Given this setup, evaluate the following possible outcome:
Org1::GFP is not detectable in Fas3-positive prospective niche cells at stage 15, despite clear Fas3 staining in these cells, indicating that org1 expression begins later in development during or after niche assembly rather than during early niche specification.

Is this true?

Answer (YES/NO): NO